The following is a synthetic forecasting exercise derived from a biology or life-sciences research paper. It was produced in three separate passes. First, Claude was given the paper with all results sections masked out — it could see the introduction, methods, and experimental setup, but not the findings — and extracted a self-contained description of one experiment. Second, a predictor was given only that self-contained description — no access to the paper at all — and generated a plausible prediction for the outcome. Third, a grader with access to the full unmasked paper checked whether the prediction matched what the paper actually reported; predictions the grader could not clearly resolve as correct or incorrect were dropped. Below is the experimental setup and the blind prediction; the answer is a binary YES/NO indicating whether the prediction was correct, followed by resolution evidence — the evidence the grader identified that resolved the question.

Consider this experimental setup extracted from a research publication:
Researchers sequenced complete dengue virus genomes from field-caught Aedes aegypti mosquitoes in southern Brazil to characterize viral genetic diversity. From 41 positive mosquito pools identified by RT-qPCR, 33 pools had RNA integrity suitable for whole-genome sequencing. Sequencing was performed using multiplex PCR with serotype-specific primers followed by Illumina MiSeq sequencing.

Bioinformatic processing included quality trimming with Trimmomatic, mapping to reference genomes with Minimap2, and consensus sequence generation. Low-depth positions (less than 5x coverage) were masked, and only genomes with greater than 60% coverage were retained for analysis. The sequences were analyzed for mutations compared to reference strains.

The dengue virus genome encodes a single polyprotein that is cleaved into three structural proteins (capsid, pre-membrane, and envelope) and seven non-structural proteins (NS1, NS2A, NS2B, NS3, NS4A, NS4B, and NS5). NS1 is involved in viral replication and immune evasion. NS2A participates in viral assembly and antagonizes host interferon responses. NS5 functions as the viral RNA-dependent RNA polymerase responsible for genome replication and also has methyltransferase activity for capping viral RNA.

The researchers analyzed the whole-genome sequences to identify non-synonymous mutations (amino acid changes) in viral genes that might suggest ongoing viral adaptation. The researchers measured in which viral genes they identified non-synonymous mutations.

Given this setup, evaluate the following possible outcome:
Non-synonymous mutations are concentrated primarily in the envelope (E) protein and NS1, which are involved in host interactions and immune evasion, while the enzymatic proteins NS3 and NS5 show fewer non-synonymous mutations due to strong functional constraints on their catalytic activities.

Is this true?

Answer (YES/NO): NO